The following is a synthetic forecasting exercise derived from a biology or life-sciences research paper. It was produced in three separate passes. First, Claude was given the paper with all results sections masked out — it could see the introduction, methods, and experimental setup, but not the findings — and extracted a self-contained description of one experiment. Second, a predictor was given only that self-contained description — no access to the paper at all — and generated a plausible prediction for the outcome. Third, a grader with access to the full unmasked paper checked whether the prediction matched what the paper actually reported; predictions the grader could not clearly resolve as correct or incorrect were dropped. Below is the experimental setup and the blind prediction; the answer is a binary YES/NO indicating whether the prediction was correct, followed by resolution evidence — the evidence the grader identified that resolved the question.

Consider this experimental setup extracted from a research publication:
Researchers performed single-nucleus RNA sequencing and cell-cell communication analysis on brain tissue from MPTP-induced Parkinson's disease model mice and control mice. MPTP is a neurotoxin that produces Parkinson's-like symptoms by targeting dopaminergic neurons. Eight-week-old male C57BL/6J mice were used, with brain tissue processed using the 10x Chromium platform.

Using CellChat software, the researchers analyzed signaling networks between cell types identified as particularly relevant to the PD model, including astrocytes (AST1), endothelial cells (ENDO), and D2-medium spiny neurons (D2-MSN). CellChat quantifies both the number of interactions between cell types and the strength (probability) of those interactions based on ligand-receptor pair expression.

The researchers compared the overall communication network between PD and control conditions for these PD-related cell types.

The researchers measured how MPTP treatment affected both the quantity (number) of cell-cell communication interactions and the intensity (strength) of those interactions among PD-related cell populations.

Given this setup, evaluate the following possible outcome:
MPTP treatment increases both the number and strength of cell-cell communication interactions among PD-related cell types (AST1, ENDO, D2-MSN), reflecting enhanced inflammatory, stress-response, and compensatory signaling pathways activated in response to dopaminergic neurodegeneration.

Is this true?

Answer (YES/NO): NO